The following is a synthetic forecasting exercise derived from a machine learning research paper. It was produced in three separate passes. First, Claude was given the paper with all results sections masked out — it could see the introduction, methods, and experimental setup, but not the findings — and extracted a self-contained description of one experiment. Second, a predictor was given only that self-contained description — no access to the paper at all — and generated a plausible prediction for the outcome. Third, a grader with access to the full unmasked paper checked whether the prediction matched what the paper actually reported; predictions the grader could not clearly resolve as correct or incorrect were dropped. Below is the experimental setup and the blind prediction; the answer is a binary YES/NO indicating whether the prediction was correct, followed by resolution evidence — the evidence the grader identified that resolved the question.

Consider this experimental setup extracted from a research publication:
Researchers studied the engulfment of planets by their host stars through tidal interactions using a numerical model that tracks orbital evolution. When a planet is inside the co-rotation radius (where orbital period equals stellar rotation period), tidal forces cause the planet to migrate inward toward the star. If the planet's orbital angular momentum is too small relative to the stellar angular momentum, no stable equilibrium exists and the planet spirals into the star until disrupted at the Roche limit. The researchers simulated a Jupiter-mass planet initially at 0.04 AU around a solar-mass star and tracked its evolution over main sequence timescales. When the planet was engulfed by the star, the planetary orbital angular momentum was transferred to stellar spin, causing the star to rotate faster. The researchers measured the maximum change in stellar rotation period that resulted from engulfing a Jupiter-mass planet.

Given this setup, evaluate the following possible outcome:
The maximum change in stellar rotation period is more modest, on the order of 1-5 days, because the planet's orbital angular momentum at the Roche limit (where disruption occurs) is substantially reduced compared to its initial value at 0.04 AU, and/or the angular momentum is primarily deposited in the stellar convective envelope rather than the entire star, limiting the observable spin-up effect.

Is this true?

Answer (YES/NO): NO